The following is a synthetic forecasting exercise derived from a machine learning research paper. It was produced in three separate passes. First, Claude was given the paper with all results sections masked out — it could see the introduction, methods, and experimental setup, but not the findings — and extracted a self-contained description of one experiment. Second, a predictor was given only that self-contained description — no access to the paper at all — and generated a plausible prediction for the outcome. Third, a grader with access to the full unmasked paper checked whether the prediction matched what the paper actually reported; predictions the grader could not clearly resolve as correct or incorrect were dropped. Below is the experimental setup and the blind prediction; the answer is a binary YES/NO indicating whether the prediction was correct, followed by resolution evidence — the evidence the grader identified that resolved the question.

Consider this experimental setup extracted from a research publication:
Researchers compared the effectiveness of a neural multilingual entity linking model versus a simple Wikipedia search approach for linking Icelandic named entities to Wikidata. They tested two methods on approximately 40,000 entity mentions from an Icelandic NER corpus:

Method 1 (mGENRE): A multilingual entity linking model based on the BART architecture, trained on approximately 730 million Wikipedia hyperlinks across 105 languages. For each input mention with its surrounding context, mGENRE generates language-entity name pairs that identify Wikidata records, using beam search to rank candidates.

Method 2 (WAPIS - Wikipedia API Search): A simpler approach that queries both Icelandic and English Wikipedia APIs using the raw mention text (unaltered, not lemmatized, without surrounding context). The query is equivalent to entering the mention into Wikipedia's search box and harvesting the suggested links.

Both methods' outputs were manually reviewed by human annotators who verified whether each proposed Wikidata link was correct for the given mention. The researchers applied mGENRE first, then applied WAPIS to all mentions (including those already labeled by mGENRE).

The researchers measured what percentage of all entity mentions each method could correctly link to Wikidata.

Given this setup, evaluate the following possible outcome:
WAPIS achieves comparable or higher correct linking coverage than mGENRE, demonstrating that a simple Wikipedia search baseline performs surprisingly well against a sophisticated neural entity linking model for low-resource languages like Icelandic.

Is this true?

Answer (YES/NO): NO